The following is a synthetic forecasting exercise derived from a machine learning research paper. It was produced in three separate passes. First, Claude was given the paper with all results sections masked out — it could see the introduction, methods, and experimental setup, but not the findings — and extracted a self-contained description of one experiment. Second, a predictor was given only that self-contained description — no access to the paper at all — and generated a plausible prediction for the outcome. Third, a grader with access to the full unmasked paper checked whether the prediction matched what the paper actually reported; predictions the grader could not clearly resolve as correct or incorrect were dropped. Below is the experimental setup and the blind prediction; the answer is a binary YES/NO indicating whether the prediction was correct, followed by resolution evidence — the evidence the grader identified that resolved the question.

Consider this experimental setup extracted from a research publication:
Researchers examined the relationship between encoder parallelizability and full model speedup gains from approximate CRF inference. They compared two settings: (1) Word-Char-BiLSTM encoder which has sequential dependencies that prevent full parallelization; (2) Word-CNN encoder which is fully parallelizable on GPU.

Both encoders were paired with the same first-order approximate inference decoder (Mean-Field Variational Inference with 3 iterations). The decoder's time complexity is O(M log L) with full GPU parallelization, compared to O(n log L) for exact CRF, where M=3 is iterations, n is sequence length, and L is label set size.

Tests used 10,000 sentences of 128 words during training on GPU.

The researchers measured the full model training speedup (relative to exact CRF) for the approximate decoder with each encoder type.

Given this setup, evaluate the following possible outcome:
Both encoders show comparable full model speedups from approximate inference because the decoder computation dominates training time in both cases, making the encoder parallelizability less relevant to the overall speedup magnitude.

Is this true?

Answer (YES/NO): NO